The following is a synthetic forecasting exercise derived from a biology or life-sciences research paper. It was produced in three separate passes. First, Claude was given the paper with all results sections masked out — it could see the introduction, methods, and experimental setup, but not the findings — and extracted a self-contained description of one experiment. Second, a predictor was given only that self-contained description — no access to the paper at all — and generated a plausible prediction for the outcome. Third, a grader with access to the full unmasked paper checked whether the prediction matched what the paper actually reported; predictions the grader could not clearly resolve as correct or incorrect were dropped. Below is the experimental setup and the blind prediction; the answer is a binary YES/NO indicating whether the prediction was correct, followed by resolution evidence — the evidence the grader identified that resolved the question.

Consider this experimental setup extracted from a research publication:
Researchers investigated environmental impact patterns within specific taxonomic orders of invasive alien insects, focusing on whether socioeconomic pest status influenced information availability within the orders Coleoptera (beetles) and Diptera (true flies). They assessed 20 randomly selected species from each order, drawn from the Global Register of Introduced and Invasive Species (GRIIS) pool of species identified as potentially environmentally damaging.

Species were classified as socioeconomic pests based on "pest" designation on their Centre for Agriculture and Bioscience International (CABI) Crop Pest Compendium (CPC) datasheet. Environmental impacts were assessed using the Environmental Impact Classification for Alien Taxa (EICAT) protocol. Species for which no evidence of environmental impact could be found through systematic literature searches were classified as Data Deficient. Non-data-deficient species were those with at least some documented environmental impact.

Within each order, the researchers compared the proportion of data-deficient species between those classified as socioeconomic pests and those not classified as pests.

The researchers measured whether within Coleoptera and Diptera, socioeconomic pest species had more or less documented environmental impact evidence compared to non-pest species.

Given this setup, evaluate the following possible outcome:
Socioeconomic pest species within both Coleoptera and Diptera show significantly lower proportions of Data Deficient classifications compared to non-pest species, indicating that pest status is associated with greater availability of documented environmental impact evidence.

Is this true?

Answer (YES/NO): NO